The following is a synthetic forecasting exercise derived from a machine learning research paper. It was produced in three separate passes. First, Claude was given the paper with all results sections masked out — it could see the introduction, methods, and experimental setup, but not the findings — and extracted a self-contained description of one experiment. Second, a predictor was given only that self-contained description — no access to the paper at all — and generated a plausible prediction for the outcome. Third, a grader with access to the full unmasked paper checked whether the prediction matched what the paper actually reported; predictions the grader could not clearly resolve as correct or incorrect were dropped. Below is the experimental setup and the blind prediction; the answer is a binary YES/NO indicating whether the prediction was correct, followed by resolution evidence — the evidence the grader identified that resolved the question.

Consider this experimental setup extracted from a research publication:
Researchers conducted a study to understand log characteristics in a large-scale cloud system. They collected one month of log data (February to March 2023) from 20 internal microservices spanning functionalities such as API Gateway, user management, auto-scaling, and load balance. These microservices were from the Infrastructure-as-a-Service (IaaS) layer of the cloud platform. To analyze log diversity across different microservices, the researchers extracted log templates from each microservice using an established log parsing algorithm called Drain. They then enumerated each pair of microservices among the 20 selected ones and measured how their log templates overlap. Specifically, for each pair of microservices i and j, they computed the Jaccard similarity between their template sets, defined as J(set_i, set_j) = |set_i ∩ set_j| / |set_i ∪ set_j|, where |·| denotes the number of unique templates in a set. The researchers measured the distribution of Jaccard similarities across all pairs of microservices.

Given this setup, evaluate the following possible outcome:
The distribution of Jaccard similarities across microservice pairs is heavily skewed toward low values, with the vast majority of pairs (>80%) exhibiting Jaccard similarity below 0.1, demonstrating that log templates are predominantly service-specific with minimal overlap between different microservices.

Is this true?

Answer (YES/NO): YES